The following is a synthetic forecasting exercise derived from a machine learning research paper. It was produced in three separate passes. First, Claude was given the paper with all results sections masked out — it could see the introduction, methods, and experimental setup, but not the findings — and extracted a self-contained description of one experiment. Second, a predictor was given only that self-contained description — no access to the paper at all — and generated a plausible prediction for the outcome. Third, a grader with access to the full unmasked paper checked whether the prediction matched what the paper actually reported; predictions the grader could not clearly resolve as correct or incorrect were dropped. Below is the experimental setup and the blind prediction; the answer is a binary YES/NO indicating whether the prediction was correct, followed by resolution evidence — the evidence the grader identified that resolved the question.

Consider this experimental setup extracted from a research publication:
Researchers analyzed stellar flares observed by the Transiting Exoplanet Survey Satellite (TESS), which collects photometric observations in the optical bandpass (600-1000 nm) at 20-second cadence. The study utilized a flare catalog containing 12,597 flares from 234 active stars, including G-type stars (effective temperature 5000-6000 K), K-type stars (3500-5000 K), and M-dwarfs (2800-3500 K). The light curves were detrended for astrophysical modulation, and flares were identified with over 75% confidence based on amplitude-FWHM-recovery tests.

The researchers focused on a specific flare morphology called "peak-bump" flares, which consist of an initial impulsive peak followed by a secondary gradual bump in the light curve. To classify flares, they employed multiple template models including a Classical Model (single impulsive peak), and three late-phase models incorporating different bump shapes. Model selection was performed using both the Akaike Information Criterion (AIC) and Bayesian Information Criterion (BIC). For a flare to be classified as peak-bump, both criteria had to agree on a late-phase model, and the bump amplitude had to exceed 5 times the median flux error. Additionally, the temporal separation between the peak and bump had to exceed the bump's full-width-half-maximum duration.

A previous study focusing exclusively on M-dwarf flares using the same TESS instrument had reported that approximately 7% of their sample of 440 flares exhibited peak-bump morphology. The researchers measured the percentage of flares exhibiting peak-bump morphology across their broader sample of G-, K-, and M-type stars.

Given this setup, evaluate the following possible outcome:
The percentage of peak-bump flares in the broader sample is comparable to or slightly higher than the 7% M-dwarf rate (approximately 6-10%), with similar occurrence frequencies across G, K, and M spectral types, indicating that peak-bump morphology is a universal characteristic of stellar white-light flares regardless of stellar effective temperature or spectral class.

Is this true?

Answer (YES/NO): NO